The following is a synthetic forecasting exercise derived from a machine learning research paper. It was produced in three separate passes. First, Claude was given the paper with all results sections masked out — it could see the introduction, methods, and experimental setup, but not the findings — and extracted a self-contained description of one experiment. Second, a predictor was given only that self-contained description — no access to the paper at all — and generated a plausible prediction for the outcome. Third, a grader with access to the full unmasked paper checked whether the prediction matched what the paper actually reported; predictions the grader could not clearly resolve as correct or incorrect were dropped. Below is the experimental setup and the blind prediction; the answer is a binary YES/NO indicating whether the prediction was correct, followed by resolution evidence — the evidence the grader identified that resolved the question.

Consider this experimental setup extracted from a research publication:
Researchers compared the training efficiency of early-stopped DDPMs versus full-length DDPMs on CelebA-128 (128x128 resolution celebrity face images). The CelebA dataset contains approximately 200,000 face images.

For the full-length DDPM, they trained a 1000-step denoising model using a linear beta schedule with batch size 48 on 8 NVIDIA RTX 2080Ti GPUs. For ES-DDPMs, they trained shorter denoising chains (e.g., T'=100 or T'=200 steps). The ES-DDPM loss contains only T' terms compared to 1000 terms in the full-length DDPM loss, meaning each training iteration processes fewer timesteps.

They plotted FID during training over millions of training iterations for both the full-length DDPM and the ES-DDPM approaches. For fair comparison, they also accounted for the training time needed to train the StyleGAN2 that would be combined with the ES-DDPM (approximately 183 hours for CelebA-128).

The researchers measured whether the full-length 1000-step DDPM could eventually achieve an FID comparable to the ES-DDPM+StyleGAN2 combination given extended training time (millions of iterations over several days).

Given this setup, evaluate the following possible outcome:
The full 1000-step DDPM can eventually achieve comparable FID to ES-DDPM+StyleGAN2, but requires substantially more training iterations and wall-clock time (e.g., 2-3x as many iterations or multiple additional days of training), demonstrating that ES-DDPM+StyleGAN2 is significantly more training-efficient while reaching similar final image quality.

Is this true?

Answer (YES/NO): NO